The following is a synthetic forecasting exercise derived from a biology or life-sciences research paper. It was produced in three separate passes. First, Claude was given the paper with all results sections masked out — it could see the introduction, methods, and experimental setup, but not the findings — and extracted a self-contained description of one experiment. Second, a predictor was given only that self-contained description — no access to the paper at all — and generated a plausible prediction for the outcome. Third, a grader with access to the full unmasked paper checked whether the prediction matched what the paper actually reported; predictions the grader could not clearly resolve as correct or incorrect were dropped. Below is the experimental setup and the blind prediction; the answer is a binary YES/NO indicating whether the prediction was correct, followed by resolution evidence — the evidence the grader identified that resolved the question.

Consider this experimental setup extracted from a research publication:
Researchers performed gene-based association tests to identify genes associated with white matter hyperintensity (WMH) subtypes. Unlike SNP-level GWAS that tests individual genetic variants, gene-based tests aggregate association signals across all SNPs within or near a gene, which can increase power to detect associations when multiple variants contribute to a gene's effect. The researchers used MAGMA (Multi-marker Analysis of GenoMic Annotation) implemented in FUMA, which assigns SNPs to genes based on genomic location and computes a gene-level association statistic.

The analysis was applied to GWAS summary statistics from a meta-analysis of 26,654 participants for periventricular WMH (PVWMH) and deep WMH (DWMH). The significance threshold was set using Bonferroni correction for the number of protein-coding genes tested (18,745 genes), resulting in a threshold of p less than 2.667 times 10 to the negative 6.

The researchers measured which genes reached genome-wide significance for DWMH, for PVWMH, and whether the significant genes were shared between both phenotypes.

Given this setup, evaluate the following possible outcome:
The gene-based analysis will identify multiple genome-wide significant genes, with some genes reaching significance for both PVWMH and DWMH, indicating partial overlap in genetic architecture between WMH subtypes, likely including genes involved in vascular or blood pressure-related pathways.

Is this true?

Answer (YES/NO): YES